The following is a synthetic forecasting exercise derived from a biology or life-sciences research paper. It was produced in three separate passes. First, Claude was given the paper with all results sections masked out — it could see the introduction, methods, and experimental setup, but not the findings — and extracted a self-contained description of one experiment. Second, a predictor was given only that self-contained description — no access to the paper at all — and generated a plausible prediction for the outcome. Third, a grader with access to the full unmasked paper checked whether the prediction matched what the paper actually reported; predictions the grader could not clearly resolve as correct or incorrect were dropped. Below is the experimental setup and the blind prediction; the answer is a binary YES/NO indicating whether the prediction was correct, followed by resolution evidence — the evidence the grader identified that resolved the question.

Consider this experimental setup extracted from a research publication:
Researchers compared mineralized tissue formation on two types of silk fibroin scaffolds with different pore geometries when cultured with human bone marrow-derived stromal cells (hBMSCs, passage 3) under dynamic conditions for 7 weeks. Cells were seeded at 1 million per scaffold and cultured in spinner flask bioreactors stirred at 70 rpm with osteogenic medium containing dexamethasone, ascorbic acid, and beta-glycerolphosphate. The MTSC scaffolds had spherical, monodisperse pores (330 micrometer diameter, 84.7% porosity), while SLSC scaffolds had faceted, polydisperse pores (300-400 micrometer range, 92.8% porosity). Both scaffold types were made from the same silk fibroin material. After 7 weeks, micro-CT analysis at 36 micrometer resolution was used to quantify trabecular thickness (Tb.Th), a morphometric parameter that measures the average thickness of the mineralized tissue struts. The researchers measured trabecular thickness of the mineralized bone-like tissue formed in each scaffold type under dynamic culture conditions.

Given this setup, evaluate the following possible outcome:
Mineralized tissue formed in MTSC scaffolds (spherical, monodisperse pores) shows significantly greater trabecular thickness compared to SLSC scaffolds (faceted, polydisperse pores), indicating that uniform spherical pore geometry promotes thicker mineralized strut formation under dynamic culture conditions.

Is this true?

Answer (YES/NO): NO